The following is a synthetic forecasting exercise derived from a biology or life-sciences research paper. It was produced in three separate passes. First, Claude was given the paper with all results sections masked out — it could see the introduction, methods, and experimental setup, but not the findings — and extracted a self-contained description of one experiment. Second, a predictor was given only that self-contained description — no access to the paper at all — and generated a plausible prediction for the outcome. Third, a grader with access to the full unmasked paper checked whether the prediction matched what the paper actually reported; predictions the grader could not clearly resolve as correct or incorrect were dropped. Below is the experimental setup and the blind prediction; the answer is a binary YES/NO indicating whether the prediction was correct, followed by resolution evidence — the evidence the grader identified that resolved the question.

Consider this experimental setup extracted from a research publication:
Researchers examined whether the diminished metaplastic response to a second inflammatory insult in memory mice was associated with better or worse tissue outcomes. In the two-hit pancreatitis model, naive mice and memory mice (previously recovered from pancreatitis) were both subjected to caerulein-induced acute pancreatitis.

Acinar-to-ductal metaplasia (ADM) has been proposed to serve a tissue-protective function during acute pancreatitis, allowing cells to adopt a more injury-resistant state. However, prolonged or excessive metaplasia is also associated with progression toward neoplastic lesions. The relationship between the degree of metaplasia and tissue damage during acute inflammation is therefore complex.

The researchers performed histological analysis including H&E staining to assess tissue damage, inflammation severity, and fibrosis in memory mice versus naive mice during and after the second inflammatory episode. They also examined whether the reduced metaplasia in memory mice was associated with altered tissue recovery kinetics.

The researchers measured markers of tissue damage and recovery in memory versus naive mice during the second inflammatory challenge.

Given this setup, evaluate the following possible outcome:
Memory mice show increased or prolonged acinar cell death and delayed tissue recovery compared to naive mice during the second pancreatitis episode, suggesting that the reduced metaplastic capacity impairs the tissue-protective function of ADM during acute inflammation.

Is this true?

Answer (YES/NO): NO